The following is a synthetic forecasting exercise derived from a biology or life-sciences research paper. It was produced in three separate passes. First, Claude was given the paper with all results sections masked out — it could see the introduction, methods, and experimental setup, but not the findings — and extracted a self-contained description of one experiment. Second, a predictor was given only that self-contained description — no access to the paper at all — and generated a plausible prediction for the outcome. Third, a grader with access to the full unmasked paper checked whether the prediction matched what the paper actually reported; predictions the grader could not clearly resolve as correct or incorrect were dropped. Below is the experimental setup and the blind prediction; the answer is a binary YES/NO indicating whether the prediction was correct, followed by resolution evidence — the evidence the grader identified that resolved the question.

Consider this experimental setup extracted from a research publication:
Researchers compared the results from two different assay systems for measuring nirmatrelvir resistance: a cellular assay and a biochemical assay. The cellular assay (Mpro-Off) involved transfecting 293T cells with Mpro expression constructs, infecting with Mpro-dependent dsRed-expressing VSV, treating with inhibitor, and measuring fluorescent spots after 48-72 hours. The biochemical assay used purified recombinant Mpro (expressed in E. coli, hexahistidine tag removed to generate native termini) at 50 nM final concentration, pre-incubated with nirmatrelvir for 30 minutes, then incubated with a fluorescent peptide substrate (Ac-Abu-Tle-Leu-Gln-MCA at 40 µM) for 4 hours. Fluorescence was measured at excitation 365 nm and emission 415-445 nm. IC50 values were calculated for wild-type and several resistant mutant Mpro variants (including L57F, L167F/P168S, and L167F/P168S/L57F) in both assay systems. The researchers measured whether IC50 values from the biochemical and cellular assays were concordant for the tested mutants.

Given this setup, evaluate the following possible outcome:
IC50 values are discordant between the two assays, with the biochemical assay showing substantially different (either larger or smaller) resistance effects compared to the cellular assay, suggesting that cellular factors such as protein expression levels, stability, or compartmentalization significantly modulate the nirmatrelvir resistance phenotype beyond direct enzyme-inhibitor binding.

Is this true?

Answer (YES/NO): NO